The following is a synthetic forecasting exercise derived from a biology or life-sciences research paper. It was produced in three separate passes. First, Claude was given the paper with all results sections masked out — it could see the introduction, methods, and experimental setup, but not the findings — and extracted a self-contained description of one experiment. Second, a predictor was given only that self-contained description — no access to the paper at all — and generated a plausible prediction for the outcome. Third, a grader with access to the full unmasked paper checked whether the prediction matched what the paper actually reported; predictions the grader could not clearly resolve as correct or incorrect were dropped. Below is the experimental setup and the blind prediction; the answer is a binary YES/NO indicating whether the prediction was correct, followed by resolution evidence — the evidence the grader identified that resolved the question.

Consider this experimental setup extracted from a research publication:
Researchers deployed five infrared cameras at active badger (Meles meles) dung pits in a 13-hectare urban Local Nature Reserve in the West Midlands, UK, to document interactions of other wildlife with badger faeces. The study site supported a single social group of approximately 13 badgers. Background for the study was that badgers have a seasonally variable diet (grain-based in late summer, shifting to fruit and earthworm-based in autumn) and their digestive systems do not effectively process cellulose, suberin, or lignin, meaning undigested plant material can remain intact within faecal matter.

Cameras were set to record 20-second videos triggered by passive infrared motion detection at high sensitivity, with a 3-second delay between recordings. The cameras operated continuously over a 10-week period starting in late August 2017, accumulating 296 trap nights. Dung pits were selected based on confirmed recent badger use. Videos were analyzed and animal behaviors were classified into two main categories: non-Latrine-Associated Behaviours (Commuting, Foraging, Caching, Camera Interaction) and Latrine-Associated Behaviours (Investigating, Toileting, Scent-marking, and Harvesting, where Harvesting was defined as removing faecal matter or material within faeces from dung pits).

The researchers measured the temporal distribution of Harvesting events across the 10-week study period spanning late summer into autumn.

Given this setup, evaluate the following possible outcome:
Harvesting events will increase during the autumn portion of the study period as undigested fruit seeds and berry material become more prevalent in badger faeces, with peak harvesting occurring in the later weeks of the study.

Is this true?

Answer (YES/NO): NO